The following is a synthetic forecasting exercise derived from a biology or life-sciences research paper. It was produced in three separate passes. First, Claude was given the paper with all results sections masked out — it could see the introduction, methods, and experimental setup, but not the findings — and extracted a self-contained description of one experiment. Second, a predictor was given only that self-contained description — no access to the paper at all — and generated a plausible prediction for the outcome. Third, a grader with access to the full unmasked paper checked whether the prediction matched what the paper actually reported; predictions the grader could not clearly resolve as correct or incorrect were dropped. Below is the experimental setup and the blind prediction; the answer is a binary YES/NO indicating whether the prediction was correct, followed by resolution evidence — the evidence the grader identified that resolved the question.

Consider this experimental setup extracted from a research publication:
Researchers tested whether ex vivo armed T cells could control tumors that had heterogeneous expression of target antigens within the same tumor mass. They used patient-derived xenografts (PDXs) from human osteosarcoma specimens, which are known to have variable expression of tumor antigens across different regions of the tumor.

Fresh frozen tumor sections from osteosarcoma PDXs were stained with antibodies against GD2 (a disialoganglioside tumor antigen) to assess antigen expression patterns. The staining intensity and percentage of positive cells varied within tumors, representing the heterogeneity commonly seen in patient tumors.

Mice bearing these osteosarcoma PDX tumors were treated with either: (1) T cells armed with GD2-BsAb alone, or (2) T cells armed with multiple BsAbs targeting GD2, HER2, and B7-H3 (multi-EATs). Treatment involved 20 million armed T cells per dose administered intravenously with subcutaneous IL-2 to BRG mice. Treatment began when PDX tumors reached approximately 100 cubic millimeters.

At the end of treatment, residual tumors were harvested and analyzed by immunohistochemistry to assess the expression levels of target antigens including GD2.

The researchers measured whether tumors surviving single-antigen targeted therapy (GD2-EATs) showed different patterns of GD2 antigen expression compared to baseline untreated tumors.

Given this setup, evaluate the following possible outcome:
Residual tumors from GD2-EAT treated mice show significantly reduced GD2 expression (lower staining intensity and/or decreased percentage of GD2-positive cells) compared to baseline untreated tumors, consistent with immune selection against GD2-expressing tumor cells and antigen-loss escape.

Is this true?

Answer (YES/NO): YES